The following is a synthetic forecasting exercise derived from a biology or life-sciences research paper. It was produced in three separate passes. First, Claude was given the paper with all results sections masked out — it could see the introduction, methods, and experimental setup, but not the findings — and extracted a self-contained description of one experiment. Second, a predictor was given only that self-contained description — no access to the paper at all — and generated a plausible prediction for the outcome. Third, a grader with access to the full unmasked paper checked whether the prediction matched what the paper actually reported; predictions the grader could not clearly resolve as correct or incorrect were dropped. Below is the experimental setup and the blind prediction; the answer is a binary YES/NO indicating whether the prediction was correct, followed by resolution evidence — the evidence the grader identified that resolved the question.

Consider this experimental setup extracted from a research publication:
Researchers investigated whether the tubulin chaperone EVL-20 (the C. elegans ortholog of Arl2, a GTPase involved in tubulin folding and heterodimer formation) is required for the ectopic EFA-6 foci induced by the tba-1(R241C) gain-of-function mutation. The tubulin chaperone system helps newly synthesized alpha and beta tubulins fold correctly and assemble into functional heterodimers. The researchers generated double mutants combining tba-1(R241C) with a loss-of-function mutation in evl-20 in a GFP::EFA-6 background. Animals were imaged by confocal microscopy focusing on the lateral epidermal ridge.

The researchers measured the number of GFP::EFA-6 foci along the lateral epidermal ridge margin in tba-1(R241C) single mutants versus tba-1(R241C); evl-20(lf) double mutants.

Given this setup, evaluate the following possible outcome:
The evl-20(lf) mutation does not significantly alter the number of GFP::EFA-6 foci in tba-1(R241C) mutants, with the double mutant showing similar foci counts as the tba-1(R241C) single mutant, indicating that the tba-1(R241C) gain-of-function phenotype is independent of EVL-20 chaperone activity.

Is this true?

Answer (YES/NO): NO